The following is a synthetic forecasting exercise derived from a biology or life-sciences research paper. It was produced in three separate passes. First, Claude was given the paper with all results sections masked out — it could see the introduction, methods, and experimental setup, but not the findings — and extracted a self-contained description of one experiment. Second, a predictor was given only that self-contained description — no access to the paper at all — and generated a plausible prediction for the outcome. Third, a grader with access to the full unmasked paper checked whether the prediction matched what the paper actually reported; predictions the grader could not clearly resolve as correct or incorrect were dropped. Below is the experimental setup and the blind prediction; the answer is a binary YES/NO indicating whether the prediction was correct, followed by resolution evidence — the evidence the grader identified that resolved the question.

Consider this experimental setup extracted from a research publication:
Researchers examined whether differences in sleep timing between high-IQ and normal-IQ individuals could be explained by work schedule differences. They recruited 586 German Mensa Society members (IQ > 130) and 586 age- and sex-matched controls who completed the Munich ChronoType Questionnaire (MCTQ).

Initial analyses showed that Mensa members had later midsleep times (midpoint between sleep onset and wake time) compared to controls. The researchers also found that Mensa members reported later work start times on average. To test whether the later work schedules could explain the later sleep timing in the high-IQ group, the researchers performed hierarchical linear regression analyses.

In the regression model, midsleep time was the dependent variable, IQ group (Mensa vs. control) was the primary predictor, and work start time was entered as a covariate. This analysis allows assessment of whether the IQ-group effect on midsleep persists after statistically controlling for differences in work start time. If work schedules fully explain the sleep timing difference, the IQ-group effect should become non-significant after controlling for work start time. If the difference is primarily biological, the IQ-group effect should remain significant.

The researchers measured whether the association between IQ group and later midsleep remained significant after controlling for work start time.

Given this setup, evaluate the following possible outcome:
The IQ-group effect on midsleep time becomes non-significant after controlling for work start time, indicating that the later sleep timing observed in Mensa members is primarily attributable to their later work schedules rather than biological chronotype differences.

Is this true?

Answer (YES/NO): YES